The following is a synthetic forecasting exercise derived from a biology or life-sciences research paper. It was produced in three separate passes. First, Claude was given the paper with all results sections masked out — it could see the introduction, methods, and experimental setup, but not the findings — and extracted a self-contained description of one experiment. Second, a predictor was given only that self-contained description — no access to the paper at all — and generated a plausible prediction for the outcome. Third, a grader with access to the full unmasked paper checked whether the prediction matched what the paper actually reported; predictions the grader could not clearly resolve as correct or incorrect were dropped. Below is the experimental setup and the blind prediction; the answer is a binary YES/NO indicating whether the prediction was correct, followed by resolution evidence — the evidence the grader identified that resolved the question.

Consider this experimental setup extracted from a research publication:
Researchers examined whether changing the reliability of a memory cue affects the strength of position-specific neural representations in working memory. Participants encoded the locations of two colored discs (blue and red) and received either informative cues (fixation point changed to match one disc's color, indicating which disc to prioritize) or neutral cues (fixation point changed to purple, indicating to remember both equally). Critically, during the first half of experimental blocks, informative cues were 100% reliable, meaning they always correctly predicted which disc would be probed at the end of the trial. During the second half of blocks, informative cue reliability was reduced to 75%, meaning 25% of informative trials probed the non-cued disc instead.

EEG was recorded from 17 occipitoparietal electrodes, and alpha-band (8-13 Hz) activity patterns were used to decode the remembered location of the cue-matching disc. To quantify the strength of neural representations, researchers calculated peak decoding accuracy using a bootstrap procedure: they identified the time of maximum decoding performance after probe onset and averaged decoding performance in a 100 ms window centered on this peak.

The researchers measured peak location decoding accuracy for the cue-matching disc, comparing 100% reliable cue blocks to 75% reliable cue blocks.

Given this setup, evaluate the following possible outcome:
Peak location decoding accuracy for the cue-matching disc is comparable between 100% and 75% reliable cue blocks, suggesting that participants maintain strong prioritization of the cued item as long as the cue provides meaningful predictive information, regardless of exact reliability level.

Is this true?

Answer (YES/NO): YES